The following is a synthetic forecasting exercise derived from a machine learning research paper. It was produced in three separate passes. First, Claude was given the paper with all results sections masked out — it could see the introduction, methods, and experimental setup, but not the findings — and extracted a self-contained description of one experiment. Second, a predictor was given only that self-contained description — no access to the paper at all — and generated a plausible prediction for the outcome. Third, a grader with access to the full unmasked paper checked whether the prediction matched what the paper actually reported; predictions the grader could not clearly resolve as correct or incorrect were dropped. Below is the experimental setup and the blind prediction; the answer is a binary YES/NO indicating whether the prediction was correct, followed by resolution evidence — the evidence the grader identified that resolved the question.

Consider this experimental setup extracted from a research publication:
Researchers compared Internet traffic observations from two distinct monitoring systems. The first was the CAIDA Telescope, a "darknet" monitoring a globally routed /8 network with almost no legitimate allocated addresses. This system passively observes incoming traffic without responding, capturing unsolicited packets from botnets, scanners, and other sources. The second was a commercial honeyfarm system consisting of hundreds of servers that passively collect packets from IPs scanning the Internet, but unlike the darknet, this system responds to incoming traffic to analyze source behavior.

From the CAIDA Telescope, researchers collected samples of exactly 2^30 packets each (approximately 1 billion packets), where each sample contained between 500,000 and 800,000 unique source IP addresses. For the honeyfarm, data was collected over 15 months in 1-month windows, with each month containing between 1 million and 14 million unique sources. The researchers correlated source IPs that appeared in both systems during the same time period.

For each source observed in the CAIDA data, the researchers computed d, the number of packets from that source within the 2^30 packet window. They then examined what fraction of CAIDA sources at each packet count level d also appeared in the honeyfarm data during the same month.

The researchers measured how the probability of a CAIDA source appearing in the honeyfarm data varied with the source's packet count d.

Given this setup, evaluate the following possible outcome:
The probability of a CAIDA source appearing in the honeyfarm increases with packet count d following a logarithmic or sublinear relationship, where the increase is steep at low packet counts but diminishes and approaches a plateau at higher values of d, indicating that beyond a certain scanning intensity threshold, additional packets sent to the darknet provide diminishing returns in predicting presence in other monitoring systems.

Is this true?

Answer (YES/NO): YES